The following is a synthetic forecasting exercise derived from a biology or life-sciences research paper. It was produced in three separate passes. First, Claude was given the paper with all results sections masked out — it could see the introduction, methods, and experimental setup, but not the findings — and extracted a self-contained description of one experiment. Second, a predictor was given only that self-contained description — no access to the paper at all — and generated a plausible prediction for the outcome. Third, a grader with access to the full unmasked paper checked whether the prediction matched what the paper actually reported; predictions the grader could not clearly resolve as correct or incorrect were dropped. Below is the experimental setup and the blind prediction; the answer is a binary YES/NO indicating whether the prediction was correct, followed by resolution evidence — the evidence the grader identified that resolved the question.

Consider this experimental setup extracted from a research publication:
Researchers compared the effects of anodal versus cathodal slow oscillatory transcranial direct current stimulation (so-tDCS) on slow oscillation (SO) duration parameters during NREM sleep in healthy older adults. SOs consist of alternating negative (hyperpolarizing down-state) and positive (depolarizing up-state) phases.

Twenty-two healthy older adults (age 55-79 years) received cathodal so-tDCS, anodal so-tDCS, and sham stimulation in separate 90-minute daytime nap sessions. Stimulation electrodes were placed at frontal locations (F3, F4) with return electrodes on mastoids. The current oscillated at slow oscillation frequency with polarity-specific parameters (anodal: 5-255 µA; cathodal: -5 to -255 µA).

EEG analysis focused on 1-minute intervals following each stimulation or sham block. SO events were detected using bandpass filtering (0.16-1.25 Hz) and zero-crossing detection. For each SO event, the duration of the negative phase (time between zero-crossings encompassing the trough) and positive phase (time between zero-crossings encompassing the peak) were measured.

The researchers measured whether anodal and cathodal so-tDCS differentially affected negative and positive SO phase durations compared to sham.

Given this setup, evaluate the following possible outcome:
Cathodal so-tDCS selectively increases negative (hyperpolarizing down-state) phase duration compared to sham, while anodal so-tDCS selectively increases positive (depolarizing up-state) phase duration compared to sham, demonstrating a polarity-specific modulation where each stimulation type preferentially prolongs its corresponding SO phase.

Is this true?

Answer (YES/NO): NO